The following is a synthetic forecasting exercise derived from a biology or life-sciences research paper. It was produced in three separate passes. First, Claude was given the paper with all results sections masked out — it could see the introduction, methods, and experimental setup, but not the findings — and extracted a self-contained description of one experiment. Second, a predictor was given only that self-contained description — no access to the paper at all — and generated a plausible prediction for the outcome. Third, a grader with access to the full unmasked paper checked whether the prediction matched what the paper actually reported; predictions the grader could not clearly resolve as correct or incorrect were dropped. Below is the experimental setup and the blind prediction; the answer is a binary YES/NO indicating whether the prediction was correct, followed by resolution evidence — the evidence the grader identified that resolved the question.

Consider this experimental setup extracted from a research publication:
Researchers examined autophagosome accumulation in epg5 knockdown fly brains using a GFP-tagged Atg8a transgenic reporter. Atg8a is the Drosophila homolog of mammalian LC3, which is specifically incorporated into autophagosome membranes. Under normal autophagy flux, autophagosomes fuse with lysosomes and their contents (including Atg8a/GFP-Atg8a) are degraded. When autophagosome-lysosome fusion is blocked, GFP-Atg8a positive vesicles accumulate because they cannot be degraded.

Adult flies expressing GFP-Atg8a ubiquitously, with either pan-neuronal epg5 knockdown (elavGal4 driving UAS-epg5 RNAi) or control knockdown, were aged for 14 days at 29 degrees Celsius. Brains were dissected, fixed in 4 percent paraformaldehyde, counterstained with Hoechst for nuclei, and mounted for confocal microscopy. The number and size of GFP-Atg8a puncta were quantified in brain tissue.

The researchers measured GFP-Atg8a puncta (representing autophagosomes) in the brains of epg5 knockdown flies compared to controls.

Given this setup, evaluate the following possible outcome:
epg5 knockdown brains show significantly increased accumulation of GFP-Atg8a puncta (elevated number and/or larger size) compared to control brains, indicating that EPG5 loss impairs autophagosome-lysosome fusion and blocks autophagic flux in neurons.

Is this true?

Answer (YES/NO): YES